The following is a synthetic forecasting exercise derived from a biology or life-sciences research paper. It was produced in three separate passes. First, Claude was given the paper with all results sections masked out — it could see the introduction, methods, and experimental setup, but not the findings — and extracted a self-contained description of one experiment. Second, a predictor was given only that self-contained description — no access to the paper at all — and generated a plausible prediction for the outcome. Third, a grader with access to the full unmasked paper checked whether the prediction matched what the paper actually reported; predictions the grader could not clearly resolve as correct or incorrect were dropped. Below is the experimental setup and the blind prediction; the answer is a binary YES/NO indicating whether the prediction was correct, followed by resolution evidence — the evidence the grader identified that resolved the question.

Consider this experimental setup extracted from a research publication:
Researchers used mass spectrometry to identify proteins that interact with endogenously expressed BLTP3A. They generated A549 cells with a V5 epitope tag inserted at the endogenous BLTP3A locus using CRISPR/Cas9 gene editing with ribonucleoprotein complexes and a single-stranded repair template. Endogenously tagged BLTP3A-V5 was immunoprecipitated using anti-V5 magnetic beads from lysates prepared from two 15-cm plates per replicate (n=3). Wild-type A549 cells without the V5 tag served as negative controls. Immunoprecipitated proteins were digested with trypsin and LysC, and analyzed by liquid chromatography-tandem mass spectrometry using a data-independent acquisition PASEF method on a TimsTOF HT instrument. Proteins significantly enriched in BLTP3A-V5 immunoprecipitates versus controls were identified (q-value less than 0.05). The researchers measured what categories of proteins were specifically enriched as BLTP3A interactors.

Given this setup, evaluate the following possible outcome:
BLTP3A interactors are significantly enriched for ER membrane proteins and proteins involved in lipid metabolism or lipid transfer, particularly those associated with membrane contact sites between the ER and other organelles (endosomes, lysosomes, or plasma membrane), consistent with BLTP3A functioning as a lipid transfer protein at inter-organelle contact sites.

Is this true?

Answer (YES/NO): NO